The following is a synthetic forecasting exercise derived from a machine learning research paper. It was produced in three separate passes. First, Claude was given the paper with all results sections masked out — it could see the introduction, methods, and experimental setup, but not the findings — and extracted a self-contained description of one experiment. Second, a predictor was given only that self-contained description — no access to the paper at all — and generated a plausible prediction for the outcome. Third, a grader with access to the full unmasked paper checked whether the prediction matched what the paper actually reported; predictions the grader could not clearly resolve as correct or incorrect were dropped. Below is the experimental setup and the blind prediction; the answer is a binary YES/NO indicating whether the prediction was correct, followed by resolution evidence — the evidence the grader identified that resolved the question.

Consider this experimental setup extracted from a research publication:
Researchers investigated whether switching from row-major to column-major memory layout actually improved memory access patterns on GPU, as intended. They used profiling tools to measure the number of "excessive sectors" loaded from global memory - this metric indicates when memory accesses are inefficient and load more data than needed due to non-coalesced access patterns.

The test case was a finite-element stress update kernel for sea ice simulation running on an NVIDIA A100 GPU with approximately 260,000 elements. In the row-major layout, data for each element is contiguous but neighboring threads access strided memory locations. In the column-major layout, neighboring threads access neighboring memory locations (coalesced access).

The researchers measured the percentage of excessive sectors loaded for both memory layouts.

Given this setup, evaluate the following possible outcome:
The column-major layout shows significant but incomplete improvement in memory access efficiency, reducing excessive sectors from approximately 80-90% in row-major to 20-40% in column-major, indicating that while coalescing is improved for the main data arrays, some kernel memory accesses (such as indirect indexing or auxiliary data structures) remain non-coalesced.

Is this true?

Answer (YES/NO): NO